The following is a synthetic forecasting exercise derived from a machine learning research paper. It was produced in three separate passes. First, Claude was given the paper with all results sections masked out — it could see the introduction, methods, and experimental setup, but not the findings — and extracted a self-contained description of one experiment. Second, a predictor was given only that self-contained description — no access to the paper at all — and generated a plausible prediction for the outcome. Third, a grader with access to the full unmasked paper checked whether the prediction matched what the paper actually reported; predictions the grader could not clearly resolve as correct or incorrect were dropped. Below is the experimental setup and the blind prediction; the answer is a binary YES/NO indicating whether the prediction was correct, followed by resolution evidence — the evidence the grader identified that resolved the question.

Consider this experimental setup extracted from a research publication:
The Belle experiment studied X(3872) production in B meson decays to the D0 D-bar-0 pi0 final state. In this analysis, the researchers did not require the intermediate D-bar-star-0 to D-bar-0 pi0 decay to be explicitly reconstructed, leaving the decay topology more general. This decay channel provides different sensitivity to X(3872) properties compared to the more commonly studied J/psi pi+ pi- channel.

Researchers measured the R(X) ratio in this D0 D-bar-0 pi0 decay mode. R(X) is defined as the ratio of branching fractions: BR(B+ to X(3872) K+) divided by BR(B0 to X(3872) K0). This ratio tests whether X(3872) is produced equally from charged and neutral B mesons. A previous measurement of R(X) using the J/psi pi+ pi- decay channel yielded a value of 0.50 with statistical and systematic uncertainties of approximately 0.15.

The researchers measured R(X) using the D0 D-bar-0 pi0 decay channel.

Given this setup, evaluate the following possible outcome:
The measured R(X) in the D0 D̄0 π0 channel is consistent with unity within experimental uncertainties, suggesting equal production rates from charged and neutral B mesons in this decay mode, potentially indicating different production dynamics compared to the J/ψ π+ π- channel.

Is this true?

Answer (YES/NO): YES